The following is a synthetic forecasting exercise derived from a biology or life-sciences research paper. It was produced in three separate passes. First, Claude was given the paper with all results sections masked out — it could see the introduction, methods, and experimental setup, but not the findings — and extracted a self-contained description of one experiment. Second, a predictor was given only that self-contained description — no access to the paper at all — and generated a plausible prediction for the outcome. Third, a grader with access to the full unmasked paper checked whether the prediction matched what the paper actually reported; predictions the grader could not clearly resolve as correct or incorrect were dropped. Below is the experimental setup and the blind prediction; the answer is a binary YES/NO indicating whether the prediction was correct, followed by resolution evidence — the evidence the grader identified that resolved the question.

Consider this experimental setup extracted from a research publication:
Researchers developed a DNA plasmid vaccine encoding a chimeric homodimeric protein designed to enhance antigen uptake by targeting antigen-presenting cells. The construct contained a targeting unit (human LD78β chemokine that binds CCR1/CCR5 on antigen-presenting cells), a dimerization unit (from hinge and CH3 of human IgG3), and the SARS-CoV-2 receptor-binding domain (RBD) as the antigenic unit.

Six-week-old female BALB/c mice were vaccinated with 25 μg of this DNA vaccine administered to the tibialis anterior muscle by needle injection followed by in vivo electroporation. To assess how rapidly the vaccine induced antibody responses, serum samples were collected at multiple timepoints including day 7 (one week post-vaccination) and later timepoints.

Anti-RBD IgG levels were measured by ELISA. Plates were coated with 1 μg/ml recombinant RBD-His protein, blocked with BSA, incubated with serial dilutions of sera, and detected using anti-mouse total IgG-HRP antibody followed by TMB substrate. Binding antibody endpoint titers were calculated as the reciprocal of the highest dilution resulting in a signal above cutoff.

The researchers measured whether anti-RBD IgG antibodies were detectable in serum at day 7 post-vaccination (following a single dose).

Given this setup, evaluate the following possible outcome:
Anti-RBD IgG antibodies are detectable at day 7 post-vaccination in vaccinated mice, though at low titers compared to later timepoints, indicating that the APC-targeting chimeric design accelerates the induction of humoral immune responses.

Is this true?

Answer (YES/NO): YES